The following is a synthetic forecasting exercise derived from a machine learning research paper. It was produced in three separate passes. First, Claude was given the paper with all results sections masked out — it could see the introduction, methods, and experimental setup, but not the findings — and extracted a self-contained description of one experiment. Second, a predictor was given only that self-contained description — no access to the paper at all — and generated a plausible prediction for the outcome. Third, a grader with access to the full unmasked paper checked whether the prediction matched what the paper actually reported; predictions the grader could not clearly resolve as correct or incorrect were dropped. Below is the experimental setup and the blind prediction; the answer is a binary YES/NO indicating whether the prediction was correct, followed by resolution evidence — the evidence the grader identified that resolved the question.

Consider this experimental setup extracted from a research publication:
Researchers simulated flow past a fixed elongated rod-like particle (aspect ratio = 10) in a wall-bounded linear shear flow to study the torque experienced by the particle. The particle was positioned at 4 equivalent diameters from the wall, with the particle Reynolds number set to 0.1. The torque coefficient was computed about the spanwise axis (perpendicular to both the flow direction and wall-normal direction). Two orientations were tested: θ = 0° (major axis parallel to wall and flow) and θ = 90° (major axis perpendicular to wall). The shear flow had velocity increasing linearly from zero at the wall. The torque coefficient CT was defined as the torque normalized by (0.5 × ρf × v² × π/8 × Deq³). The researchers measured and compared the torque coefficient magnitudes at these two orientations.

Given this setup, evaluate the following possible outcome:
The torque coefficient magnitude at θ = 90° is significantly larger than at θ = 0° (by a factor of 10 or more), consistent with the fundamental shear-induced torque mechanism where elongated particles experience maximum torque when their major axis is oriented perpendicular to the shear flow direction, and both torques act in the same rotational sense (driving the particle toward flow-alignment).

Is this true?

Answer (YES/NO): YES